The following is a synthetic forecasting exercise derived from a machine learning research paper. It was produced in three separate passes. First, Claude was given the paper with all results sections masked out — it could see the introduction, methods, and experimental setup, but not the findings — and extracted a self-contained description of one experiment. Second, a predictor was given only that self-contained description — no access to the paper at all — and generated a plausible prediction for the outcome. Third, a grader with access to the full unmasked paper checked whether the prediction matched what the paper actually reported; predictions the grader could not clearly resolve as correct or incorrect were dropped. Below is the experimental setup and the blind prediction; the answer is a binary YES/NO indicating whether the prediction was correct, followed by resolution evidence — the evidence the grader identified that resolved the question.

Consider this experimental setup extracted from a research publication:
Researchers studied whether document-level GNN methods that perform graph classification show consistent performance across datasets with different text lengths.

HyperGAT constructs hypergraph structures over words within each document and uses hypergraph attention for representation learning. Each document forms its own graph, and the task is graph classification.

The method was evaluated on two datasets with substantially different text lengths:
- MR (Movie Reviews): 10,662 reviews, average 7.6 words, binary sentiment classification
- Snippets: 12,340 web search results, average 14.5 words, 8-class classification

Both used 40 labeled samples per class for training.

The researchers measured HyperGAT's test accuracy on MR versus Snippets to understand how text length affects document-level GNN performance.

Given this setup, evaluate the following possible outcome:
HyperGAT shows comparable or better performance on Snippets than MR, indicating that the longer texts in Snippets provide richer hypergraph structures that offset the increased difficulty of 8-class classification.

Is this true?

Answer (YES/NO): YES